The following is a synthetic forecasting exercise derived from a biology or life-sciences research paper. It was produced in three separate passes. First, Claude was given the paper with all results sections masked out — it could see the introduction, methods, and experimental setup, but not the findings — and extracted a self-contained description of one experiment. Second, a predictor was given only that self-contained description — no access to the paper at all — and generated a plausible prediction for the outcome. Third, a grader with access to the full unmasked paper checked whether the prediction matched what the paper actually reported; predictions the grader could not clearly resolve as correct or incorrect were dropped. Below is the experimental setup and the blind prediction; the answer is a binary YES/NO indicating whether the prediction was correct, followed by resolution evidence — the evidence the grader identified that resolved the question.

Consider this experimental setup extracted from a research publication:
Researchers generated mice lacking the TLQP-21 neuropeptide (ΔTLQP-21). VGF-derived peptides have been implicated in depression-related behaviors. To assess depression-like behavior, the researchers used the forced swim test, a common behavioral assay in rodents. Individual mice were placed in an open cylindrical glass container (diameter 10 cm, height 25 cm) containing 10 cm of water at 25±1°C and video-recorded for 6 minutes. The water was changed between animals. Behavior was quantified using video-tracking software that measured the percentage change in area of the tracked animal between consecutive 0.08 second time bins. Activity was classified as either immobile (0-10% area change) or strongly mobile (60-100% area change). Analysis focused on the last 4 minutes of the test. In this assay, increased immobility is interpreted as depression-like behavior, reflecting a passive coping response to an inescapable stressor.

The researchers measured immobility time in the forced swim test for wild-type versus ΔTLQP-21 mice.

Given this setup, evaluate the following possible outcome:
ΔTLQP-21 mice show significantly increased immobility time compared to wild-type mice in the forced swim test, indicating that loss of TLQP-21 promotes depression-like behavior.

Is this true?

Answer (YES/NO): NO